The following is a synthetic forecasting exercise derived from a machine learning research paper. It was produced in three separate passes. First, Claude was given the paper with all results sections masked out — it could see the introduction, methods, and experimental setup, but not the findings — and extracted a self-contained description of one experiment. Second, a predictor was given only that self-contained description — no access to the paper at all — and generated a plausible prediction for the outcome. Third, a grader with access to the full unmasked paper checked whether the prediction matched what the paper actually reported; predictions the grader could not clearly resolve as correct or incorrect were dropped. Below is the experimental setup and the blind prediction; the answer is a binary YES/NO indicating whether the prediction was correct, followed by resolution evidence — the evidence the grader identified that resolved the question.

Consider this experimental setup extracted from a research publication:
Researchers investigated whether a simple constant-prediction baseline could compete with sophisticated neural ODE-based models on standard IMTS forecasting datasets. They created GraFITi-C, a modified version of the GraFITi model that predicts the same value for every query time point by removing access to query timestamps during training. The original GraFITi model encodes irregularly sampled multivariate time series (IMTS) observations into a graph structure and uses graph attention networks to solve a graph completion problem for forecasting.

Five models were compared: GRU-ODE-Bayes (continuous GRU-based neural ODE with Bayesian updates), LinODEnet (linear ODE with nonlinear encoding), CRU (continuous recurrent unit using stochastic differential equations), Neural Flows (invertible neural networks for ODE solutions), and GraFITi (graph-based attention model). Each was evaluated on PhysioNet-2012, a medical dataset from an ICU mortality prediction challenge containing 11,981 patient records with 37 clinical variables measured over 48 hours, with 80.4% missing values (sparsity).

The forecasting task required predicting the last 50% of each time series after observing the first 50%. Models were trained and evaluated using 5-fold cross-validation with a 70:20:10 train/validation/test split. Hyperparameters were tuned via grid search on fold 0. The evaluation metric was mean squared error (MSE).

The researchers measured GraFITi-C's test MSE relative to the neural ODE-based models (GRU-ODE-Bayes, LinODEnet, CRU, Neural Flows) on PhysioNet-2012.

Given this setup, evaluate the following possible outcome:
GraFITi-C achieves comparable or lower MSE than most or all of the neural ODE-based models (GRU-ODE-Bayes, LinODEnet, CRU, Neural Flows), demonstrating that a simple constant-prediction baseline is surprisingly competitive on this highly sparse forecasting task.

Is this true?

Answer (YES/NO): YES